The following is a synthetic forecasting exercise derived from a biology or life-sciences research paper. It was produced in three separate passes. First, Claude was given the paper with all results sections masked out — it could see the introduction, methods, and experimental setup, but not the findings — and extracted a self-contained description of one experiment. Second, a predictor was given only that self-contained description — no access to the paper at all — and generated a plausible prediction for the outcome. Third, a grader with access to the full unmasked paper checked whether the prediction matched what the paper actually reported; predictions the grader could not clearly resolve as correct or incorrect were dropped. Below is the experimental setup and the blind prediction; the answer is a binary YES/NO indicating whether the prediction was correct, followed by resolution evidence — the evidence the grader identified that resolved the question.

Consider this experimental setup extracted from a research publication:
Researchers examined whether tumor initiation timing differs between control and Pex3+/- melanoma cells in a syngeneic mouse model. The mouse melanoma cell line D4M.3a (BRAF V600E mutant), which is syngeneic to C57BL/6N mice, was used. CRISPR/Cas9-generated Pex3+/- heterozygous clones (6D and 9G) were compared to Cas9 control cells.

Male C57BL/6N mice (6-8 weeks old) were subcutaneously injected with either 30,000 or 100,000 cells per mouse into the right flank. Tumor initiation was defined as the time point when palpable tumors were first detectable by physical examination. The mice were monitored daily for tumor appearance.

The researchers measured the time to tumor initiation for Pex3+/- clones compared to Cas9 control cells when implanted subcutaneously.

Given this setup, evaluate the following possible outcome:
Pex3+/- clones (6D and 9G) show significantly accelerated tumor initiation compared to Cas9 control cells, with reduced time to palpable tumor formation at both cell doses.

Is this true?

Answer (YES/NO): NO